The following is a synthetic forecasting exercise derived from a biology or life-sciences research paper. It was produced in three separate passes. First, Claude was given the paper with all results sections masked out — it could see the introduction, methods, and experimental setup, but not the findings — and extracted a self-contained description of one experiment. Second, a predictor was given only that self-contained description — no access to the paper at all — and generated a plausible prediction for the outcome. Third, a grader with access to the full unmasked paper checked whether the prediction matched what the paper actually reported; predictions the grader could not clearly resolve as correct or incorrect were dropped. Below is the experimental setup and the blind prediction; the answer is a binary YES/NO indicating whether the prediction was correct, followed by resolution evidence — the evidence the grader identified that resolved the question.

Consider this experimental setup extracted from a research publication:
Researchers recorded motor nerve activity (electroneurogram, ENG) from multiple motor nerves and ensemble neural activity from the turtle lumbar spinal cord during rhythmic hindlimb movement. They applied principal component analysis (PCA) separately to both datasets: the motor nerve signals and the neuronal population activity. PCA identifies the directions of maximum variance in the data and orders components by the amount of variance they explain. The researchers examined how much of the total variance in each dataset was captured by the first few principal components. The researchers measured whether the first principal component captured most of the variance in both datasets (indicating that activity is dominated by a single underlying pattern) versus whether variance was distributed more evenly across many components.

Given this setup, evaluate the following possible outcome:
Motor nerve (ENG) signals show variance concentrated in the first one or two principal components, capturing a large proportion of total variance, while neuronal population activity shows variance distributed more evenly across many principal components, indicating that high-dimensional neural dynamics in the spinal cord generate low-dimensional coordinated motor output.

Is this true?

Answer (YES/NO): NO